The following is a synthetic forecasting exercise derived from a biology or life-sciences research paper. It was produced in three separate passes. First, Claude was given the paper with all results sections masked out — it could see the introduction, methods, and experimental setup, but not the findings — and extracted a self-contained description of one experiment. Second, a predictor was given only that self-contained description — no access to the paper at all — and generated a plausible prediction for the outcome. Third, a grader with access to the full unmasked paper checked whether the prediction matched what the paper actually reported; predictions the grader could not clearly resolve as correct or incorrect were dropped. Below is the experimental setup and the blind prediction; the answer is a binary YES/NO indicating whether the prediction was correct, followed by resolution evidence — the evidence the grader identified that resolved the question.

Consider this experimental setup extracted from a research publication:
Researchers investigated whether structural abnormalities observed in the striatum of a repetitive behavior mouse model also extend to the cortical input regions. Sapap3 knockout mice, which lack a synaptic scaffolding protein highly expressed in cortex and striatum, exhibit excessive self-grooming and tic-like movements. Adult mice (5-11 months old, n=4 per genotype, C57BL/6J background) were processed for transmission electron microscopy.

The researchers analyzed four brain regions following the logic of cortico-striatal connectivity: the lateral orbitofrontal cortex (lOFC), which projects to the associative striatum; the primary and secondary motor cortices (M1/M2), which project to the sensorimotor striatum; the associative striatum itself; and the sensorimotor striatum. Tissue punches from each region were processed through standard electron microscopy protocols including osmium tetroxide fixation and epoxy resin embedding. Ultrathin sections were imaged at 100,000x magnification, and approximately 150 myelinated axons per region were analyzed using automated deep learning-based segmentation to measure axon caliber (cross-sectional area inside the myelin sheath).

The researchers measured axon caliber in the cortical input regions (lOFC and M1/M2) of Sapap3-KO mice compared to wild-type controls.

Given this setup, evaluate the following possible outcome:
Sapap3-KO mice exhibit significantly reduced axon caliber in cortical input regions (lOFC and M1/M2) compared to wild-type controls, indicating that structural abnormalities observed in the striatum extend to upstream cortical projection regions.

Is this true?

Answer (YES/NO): NO